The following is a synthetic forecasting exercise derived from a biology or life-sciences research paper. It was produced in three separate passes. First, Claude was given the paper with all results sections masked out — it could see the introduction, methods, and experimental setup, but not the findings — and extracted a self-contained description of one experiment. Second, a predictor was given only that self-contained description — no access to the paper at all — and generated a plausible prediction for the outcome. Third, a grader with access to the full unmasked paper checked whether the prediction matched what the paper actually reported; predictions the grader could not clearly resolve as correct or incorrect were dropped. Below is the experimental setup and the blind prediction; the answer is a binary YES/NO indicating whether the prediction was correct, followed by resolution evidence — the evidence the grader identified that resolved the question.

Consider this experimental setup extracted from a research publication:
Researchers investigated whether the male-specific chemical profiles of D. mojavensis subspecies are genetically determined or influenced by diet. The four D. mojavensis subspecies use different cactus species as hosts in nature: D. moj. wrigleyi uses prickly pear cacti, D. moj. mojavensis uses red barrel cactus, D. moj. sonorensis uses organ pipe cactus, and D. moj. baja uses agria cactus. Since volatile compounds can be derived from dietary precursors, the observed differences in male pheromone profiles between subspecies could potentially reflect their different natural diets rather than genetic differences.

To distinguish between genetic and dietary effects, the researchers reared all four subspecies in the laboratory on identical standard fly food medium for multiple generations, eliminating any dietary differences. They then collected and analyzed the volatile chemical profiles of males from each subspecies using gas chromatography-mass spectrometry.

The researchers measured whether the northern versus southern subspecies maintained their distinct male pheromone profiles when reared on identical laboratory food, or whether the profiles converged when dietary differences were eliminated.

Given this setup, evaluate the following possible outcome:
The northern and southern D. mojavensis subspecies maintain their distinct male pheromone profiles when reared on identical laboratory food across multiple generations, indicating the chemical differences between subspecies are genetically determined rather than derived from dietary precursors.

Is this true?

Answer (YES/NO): YES